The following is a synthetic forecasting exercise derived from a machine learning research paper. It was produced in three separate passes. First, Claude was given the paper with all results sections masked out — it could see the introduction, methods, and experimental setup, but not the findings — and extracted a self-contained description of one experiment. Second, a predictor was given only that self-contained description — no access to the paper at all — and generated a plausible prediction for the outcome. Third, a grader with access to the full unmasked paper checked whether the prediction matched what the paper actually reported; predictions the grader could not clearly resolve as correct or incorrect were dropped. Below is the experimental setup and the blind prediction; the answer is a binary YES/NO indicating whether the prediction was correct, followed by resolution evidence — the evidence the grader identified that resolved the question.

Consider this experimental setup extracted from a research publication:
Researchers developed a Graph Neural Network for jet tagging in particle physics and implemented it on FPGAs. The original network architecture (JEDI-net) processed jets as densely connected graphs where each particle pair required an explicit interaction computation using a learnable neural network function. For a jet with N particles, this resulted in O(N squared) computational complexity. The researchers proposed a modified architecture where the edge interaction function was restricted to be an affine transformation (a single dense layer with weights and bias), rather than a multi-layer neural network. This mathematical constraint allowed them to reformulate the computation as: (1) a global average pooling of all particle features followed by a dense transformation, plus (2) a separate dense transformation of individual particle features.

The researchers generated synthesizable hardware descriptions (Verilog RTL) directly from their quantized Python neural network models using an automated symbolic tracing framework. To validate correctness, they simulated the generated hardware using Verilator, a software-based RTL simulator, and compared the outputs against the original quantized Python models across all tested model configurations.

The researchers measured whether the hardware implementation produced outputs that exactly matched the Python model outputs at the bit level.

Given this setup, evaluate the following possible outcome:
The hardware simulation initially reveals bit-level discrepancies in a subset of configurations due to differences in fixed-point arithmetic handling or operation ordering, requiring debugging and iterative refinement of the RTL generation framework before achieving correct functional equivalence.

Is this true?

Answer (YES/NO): NO